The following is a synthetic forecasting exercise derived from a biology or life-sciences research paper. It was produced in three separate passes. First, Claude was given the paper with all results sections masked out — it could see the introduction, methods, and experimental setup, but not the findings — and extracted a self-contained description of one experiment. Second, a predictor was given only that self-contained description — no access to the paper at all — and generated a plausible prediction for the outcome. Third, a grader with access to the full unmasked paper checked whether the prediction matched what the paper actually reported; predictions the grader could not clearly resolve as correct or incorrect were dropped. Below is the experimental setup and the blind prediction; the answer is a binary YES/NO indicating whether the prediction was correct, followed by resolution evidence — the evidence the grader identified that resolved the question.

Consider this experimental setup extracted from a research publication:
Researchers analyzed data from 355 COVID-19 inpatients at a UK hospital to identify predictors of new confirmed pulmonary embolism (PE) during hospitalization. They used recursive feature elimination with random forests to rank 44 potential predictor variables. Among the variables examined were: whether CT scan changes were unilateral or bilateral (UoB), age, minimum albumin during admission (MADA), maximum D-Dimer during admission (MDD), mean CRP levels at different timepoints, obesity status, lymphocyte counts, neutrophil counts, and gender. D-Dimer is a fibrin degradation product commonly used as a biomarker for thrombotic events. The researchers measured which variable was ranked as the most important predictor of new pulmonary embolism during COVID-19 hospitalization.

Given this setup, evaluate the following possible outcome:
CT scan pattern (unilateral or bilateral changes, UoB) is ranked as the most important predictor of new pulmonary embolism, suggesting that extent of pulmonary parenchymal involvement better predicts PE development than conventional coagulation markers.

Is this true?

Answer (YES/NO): YES